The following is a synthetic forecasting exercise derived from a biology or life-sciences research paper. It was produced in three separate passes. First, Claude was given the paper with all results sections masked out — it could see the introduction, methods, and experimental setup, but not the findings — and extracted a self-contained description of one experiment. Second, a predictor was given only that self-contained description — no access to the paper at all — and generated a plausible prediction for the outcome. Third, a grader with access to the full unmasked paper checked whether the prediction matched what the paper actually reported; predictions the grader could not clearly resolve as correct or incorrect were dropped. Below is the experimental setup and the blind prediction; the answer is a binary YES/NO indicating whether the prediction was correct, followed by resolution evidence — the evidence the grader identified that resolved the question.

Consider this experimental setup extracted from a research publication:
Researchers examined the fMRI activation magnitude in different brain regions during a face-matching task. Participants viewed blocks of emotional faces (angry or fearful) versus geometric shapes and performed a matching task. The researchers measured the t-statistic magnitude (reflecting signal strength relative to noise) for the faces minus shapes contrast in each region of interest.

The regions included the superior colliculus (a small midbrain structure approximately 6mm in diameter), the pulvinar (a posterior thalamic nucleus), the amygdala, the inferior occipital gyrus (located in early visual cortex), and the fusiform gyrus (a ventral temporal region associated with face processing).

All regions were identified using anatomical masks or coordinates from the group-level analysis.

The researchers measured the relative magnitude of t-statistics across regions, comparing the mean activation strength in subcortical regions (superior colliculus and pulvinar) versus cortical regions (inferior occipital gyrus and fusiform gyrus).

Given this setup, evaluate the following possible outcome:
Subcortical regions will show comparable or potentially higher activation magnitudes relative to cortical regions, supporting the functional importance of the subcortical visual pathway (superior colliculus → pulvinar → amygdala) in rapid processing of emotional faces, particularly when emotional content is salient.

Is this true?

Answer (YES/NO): NO